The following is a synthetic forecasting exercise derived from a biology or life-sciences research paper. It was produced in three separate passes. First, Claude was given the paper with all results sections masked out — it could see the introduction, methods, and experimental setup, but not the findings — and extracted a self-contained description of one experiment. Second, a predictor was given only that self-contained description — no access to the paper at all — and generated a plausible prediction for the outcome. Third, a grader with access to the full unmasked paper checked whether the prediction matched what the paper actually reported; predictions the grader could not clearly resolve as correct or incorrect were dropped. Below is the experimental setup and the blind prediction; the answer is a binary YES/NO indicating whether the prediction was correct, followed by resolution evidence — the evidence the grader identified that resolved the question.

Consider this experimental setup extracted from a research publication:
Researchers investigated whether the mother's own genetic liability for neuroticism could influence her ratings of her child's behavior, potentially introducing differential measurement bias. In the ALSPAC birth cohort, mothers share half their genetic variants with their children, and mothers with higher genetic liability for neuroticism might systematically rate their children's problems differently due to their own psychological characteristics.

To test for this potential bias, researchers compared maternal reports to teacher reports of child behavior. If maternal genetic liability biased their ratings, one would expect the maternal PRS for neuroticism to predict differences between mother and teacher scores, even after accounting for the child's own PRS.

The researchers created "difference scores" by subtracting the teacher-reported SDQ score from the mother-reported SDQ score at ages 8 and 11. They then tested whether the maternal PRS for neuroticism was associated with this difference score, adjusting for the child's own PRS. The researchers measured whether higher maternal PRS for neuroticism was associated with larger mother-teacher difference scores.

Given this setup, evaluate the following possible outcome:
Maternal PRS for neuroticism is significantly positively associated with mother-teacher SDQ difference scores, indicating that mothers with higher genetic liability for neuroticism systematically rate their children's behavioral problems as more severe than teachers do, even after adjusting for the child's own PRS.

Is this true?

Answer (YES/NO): NO